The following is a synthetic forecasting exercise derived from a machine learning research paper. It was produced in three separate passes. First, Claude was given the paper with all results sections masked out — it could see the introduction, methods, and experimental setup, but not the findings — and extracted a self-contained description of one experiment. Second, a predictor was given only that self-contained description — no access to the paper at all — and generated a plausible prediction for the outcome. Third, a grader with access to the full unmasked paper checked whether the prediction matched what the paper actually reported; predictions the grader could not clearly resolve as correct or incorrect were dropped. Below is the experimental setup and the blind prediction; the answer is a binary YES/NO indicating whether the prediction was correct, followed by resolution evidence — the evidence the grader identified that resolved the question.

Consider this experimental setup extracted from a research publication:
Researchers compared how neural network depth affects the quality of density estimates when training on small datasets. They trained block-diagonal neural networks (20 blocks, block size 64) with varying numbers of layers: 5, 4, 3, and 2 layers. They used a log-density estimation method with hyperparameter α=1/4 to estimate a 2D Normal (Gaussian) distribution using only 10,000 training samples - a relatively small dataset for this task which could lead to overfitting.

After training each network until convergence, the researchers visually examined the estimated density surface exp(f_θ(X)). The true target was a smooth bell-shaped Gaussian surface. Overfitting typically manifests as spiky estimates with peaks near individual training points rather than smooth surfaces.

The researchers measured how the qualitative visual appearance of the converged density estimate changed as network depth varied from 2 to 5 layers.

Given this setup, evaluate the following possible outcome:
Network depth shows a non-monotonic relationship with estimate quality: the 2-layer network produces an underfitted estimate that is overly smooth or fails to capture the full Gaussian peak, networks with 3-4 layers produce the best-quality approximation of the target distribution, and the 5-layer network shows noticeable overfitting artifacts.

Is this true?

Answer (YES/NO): NO